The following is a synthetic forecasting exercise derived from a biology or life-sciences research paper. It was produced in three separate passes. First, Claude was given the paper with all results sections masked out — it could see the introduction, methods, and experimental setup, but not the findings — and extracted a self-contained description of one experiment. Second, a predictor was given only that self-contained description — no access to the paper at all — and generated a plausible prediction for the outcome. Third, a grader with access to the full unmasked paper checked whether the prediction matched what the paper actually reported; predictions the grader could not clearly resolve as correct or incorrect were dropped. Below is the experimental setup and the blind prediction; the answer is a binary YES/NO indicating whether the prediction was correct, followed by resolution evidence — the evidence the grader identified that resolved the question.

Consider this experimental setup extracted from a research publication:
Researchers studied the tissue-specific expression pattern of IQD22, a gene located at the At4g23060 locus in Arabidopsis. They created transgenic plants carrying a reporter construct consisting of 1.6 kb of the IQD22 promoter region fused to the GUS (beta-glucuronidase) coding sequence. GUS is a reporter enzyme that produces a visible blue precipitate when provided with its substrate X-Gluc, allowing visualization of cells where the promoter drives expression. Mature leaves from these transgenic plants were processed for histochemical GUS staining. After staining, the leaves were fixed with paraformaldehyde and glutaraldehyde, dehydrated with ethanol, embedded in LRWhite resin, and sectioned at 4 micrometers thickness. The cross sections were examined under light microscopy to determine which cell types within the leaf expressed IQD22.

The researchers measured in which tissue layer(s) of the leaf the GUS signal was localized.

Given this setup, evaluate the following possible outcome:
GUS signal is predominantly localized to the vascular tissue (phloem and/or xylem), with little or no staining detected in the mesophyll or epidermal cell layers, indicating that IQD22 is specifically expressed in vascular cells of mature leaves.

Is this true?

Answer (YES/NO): NO